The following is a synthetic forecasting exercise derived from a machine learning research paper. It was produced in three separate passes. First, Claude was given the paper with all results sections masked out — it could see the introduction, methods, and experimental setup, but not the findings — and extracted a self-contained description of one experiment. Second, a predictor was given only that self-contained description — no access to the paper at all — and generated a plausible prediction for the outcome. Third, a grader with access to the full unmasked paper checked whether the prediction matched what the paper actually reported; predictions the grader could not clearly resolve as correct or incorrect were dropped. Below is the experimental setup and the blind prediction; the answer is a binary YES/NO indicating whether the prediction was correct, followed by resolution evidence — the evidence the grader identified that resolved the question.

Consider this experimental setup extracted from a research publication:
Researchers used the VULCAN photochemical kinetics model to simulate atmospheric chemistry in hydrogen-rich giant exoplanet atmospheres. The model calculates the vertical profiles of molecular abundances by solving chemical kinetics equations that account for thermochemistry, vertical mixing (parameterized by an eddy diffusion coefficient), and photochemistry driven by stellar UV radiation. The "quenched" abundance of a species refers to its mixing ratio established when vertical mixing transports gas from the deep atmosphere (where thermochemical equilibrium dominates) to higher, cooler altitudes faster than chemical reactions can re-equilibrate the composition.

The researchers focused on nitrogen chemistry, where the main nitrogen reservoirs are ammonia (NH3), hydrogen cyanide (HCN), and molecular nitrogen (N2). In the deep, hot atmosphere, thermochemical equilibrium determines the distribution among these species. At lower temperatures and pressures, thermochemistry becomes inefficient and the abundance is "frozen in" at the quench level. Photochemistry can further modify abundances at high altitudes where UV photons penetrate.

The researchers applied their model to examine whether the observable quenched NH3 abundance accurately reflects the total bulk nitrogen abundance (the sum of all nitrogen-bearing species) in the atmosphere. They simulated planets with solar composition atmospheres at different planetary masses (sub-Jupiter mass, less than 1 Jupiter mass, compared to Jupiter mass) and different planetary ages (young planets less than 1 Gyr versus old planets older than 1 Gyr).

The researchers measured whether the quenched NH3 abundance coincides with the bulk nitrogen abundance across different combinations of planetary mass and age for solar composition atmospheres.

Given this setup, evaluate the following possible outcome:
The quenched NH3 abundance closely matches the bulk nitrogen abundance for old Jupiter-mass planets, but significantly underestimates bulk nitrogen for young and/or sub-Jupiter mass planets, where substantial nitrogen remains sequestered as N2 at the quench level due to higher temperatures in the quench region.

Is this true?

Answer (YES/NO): NO